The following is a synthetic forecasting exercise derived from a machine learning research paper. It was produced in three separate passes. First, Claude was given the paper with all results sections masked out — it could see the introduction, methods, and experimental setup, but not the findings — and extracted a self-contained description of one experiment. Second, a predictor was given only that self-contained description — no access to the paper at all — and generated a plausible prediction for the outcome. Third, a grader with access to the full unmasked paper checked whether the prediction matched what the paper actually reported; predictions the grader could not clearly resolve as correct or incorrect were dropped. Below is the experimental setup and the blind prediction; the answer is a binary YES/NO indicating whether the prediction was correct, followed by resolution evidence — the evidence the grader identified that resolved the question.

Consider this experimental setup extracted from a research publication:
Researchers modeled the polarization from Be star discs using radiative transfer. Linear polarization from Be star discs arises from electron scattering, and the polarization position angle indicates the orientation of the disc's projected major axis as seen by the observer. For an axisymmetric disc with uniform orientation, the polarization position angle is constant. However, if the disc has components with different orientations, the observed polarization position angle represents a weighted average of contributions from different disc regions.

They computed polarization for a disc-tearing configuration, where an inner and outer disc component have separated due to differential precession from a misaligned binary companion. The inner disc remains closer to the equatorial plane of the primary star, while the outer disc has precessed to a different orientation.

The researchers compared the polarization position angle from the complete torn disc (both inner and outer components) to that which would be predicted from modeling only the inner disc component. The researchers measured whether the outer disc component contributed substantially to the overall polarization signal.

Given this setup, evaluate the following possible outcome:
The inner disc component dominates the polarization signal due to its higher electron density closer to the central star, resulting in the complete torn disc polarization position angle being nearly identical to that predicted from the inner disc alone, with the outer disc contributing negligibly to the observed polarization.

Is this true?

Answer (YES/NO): NO